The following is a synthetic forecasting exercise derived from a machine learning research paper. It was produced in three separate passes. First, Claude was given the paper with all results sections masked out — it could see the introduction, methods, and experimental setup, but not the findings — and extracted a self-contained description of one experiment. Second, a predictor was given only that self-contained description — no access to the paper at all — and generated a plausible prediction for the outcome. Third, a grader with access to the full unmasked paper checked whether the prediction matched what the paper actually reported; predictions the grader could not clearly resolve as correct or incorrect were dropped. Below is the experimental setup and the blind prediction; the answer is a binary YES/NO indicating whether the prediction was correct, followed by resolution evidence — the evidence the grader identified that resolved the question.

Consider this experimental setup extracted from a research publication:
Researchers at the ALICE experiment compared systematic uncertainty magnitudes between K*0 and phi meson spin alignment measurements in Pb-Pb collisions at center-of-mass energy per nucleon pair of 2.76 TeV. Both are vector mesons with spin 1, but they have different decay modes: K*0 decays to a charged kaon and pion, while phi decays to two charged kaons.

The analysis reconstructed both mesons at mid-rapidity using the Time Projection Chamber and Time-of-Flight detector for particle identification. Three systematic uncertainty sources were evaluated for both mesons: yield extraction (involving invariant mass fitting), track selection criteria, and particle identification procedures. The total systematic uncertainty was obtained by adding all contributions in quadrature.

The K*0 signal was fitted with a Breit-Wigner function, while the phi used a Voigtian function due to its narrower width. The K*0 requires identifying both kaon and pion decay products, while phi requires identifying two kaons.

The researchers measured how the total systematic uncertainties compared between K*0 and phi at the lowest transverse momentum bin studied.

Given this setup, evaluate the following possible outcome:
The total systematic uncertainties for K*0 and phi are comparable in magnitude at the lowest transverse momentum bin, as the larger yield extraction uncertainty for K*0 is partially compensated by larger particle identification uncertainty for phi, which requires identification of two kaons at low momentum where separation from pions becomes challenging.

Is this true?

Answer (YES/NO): NO